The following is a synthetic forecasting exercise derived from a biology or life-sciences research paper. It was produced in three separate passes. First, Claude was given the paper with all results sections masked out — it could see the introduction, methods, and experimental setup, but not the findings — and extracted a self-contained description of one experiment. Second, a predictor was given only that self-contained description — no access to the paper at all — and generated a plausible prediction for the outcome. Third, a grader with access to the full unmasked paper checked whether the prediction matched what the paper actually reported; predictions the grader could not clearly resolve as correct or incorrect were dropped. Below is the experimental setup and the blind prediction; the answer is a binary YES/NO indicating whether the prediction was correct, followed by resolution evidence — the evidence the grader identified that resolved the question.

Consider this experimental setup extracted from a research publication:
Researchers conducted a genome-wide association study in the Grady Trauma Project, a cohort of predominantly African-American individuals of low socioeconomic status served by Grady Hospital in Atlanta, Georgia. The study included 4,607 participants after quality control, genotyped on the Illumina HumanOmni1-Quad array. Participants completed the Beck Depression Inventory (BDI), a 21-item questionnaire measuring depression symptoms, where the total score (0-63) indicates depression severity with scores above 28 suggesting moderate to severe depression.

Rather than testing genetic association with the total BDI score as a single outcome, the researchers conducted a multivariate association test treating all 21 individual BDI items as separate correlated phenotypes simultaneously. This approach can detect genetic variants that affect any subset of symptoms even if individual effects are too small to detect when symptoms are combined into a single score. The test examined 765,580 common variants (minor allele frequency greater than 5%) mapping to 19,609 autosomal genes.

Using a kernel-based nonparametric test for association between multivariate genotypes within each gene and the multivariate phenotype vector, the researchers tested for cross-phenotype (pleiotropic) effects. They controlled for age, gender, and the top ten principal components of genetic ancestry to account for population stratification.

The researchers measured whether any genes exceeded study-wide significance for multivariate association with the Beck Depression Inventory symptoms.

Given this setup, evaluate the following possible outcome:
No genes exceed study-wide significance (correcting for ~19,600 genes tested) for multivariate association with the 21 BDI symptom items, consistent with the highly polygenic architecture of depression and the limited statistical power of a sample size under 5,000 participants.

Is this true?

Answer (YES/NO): NO